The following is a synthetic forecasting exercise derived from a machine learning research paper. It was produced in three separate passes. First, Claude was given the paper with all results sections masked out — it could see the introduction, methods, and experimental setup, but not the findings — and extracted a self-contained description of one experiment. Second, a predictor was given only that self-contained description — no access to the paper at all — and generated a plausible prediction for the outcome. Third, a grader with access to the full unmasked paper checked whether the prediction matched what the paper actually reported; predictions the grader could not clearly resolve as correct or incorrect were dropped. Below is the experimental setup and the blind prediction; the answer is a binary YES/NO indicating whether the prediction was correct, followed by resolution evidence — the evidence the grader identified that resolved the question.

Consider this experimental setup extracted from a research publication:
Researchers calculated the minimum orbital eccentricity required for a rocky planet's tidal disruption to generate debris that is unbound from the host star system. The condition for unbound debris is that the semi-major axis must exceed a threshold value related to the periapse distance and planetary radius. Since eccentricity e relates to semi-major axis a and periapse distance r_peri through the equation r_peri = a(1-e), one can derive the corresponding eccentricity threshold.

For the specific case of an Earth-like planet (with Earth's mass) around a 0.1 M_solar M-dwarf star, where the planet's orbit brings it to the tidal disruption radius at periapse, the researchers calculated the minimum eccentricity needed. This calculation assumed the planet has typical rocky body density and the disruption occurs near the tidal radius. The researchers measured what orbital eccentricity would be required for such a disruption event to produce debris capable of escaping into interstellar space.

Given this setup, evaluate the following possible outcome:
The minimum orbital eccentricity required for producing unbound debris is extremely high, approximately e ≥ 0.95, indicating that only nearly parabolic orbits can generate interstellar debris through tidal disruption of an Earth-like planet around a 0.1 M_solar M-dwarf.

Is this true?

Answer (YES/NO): NO